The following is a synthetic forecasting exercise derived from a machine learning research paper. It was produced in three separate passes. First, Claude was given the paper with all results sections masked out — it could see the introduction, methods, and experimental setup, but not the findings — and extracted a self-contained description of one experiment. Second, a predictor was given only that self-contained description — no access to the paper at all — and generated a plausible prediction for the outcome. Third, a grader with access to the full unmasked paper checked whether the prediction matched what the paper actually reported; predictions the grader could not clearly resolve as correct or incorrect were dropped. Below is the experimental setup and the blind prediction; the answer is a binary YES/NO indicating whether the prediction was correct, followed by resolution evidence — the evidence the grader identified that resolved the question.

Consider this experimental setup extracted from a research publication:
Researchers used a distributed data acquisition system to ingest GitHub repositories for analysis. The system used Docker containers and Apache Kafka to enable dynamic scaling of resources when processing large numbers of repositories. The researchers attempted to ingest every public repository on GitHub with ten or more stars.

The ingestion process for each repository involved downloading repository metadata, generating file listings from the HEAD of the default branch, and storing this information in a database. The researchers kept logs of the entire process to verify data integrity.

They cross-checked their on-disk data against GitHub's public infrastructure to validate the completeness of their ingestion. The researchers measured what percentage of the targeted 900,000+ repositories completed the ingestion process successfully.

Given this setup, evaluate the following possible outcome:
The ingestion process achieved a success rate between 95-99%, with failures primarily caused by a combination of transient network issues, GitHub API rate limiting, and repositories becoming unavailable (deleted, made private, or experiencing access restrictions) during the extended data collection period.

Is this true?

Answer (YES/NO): NO